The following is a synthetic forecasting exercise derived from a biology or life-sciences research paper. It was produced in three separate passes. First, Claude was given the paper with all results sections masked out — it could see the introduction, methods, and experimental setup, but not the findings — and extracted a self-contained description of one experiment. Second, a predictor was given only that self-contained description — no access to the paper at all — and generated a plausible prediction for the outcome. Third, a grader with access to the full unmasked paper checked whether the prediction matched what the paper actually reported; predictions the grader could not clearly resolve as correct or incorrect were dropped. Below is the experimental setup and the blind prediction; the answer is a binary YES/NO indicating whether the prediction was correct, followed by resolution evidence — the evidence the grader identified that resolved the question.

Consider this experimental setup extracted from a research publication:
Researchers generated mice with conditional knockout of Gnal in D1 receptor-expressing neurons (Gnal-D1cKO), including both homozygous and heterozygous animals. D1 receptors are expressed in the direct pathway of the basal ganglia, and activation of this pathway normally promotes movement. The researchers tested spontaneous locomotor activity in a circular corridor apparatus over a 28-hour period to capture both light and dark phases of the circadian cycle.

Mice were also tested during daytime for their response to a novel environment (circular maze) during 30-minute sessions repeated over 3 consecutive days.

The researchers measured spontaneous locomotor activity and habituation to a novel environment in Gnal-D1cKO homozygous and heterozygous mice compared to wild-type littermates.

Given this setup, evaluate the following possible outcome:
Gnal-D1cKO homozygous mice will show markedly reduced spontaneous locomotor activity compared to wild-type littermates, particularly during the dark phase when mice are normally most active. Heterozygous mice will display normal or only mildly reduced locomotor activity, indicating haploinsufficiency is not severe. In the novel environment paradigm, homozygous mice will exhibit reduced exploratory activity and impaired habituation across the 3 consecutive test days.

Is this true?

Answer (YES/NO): NO